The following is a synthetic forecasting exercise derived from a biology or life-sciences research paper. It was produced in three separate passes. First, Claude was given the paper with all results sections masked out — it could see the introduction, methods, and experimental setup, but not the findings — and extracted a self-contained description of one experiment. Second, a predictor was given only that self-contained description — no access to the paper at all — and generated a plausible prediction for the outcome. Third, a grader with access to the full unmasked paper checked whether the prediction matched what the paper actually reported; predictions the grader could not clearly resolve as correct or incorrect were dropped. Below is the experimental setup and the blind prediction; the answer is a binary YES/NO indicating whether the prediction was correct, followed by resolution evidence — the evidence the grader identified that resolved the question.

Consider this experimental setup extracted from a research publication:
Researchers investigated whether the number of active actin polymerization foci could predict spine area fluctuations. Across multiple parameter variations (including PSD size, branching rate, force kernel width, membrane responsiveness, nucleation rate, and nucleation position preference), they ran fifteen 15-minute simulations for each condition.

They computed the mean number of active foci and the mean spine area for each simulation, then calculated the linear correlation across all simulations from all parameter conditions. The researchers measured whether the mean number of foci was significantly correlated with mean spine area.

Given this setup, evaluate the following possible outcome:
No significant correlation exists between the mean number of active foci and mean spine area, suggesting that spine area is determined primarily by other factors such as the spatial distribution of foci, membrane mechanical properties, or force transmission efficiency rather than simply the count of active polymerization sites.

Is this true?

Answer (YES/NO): NO